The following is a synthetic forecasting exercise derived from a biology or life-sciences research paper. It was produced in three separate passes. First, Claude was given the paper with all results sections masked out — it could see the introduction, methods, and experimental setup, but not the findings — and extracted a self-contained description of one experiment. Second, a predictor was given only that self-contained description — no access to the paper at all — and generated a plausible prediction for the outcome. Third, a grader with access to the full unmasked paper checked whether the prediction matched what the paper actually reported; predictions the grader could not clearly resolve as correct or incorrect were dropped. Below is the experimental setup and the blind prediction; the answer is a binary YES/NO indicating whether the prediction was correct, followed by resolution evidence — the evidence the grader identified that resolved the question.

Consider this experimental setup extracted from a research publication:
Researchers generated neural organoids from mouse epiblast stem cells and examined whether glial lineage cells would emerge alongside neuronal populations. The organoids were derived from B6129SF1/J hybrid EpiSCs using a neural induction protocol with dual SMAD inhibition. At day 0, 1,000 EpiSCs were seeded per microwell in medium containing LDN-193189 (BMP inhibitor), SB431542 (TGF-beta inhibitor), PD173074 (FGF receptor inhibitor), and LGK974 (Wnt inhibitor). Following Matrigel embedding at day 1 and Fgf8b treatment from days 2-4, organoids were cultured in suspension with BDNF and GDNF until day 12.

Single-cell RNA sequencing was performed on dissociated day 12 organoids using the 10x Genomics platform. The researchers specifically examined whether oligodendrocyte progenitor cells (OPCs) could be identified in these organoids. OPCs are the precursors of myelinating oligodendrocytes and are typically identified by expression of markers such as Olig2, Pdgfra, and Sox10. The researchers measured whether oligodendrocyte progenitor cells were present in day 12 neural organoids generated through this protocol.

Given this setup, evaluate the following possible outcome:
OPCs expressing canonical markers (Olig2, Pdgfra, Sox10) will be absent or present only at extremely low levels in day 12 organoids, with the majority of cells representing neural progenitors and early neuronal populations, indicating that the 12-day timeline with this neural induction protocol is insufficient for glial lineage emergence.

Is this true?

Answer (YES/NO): NO